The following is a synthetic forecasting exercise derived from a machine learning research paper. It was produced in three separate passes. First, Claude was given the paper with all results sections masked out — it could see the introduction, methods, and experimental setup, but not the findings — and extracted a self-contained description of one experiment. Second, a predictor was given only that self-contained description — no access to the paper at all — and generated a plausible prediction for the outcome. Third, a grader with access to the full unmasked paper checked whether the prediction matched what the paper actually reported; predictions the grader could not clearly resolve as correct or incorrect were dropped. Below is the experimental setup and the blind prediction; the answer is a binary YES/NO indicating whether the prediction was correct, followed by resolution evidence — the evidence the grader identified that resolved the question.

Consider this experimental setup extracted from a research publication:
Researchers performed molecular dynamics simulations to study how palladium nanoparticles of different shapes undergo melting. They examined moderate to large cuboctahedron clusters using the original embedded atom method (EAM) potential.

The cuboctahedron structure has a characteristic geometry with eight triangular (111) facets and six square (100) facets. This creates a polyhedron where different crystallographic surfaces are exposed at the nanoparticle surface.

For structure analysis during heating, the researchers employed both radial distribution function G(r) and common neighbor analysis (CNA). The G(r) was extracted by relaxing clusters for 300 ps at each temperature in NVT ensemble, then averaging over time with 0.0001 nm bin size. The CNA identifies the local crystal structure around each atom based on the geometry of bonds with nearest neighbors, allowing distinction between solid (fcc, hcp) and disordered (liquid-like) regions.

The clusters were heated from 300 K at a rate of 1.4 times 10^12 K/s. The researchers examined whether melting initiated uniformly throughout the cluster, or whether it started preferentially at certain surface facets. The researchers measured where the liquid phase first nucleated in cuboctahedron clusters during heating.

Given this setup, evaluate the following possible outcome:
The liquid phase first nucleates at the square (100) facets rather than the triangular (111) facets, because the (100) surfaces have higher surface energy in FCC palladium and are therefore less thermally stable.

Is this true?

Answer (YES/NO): YES